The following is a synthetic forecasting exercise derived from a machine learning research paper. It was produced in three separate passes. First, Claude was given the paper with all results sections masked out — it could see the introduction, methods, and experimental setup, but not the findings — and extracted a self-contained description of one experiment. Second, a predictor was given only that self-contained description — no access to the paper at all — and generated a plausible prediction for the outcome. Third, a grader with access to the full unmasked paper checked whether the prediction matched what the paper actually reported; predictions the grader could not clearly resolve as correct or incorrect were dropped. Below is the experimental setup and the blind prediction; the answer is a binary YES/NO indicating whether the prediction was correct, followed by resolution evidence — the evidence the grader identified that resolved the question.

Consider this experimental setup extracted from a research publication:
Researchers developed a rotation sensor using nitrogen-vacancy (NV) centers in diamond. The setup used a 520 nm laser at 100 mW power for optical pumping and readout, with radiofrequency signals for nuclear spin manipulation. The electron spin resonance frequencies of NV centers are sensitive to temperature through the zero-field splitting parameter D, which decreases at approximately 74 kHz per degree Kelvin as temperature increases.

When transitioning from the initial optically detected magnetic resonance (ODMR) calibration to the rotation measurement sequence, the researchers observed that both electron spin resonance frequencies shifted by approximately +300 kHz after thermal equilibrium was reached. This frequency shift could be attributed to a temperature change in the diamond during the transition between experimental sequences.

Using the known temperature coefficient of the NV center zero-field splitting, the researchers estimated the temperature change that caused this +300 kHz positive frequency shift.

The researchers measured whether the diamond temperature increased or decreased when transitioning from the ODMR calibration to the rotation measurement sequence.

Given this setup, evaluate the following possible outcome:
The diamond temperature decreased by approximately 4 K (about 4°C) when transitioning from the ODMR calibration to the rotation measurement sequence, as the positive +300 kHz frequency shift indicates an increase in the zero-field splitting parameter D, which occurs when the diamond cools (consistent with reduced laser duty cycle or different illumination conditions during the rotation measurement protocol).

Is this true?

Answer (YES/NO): YES